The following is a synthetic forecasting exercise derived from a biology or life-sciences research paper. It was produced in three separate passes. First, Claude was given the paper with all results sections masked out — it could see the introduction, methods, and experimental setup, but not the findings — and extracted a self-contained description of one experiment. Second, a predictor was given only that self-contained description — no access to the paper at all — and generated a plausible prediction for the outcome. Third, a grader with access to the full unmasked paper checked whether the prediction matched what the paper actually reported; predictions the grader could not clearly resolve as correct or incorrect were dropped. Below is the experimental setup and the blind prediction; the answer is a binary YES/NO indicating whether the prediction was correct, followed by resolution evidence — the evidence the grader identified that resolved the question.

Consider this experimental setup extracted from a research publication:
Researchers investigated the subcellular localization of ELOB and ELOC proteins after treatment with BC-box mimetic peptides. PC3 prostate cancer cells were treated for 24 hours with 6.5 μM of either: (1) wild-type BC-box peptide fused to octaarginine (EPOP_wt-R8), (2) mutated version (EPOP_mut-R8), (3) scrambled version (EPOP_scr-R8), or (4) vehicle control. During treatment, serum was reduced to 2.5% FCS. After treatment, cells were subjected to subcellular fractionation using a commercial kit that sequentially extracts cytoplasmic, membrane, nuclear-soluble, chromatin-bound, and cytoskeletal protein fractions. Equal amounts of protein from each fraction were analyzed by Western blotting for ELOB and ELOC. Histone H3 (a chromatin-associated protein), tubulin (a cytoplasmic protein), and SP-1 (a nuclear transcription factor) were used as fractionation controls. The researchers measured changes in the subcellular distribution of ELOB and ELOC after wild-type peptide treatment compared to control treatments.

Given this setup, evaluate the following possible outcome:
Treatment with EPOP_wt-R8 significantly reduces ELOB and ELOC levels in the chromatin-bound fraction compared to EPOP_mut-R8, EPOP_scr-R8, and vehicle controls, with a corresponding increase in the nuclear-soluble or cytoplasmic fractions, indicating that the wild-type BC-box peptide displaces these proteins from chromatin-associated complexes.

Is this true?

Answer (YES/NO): NO